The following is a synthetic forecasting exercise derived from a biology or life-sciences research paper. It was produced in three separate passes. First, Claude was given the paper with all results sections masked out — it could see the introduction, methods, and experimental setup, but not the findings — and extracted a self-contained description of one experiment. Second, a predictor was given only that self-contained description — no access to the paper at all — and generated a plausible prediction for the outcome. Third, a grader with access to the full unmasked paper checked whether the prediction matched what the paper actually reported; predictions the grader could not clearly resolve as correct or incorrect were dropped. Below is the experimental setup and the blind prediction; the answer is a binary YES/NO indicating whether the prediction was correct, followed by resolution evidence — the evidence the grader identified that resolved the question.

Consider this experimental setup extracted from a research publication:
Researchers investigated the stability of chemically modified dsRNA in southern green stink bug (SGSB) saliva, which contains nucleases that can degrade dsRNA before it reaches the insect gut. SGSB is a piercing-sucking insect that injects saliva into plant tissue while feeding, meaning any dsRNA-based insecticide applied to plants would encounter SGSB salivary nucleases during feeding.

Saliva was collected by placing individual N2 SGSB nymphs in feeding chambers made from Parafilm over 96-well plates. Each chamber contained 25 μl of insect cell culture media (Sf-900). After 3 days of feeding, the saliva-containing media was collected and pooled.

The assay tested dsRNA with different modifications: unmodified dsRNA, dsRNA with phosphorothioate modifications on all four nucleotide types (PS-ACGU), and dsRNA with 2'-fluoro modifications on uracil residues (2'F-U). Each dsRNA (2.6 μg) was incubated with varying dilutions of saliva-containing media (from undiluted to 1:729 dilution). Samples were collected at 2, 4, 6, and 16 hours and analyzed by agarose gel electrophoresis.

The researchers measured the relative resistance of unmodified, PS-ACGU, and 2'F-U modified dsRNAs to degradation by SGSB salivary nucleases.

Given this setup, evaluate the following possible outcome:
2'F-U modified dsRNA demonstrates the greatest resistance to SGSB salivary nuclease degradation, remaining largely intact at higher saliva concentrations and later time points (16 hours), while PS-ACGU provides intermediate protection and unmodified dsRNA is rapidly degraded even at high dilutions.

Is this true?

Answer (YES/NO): NO